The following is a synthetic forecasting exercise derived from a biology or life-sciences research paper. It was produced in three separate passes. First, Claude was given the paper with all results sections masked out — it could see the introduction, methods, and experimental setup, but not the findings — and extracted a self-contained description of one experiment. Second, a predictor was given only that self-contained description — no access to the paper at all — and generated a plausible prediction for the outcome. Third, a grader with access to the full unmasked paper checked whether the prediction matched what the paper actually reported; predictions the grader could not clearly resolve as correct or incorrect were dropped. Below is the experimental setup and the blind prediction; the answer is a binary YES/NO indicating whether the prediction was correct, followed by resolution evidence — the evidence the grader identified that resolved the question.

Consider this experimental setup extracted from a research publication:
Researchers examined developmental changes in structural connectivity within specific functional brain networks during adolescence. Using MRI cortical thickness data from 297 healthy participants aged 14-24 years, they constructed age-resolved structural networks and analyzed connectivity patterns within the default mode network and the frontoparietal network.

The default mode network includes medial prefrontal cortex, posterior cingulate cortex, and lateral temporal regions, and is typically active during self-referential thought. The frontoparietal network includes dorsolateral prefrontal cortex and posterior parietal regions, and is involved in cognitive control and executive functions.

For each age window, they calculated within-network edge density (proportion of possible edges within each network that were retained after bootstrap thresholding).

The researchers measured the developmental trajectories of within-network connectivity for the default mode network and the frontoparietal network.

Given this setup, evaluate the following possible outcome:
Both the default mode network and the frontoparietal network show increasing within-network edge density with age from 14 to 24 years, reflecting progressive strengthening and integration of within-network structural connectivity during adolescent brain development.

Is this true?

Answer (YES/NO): NO